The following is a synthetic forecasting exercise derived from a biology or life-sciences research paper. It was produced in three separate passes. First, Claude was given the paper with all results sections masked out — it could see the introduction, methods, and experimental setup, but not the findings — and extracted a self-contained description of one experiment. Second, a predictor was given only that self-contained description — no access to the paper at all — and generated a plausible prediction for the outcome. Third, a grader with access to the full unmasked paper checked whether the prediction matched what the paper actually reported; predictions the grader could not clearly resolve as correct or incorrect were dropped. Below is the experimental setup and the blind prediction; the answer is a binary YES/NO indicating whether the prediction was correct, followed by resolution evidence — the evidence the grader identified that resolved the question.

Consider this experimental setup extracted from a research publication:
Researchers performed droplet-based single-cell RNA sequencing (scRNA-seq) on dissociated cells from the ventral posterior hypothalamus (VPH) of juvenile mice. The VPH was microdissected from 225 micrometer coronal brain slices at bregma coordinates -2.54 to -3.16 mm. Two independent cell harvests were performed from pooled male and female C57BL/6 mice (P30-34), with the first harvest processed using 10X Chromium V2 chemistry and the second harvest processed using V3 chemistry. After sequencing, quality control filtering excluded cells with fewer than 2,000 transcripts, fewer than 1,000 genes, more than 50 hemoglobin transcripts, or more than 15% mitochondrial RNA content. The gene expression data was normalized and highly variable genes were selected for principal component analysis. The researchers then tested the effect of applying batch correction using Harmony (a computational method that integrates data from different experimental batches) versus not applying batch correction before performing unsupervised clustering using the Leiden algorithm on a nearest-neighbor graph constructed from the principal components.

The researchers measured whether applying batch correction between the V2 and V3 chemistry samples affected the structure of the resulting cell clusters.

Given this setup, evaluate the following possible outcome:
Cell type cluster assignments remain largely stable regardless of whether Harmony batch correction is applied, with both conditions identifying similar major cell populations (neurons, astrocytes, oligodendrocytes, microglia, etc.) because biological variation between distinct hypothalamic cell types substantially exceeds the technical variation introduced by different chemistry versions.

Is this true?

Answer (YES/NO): NO